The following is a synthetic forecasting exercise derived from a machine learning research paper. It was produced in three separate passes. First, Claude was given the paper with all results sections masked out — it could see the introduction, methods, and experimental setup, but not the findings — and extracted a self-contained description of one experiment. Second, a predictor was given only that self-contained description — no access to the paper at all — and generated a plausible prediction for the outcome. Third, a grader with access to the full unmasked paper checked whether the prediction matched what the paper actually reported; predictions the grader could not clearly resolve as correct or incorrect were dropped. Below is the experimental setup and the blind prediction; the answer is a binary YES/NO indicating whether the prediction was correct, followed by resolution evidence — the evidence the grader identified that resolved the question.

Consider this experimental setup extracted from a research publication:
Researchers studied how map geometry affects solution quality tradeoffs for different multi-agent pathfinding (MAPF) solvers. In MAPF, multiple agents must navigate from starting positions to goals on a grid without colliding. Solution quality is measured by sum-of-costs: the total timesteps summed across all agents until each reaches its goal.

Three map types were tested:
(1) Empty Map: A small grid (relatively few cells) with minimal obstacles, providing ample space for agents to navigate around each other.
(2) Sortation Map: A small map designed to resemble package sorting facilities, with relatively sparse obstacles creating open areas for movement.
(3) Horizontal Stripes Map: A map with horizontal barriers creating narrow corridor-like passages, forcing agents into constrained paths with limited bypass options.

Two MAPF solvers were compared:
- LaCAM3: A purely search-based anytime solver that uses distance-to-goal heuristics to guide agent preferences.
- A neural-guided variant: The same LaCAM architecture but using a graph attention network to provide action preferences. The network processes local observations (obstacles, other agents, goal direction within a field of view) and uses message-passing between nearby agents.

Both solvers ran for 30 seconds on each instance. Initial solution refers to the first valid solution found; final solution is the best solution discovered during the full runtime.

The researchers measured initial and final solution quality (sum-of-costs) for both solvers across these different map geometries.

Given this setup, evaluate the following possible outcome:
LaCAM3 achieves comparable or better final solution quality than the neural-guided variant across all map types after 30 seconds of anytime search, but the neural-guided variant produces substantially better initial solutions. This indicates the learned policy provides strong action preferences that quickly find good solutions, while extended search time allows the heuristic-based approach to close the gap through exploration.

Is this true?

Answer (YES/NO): NO